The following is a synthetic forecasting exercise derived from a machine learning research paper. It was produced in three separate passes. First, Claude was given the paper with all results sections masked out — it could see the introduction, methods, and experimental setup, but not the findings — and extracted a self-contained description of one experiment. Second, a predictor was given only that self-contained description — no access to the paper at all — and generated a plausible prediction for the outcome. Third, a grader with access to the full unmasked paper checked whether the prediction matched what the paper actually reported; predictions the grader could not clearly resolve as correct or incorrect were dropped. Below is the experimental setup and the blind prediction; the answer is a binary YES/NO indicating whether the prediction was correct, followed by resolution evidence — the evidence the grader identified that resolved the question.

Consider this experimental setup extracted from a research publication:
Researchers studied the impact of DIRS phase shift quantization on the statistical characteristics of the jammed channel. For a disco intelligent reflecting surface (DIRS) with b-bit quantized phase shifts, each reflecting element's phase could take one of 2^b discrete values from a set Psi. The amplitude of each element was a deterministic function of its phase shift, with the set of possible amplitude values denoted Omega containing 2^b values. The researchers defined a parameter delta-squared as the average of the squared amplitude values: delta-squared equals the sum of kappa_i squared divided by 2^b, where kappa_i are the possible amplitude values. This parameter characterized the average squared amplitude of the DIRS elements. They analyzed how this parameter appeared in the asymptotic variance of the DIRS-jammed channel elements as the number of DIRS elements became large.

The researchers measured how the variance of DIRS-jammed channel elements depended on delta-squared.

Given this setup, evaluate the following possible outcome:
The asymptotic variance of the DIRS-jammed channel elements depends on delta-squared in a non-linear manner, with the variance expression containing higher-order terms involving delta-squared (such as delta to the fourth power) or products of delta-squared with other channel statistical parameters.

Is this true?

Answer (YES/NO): NO